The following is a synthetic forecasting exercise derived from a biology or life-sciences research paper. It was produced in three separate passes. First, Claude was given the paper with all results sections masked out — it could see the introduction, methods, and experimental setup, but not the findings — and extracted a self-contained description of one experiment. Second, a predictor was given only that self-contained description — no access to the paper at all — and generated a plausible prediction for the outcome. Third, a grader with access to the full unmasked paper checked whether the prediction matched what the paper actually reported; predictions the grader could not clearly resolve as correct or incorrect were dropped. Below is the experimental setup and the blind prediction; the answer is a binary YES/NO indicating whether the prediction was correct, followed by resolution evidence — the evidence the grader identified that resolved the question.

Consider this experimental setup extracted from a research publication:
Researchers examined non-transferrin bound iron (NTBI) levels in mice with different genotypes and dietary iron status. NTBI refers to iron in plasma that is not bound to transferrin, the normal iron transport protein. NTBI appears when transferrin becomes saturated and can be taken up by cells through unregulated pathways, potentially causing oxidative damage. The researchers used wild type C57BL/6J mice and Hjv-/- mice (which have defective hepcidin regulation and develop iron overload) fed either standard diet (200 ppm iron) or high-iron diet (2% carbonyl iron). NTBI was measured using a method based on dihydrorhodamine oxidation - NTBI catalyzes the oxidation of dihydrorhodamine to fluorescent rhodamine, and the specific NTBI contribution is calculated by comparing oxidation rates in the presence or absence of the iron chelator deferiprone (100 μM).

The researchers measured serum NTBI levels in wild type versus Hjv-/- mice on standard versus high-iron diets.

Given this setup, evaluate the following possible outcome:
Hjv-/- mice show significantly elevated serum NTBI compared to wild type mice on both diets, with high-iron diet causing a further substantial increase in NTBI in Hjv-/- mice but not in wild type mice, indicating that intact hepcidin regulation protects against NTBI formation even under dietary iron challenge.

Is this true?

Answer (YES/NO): NO